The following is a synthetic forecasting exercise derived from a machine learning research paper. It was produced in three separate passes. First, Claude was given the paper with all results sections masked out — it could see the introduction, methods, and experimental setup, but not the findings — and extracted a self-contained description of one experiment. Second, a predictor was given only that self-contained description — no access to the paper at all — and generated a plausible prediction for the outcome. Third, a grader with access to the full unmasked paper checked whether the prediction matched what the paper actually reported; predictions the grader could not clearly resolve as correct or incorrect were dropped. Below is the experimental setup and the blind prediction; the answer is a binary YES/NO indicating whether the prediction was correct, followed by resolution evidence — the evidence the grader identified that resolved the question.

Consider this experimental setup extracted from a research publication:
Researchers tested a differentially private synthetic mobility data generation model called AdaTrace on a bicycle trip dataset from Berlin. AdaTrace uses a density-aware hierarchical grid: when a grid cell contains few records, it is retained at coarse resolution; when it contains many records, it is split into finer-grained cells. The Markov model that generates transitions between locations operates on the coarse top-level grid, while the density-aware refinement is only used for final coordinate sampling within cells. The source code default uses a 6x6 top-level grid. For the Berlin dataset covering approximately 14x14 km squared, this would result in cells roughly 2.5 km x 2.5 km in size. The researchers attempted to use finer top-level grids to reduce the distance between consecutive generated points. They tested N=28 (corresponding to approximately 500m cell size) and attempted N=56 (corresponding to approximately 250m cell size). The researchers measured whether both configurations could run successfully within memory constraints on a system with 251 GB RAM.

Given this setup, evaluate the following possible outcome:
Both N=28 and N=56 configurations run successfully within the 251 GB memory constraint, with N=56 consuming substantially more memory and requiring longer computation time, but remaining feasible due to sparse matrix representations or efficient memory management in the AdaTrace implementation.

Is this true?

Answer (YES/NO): NO